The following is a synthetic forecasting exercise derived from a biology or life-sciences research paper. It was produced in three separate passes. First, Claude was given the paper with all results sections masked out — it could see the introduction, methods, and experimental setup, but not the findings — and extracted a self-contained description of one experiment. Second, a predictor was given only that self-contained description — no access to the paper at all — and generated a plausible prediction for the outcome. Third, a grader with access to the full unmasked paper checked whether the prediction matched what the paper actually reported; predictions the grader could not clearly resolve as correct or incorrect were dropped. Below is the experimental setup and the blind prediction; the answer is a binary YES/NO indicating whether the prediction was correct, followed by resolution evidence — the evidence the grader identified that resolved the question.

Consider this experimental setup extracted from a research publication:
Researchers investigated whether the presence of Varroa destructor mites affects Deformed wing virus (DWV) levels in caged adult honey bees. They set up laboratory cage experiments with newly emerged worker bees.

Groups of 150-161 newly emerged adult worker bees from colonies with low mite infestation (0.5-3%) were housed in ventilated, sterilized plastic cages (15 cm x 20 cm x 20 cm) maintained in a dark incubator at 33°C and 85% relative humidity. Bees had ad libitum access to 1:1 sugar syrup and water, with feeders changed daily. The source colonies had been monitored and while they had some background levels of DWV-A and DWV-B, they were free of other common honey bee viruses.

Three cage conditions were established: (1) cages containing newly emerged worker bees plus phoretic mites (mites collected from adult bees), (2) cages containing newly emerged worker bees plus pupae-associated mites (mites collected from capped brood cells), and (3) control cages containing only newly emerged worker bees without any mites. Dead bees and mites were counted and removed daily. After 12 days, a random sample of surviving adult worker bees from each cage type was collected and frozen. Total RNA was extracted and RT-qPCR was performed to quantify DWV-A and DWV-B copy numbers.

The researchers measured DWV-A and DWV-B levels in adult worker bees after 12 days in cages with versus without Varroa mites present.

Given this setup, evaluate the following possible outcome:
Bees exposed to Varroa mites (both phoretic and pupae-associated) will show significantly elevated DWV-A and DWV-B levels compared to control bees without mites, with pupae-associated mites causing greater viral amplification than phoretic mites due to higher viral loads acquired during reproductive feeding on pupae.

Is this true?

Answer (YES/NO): NO